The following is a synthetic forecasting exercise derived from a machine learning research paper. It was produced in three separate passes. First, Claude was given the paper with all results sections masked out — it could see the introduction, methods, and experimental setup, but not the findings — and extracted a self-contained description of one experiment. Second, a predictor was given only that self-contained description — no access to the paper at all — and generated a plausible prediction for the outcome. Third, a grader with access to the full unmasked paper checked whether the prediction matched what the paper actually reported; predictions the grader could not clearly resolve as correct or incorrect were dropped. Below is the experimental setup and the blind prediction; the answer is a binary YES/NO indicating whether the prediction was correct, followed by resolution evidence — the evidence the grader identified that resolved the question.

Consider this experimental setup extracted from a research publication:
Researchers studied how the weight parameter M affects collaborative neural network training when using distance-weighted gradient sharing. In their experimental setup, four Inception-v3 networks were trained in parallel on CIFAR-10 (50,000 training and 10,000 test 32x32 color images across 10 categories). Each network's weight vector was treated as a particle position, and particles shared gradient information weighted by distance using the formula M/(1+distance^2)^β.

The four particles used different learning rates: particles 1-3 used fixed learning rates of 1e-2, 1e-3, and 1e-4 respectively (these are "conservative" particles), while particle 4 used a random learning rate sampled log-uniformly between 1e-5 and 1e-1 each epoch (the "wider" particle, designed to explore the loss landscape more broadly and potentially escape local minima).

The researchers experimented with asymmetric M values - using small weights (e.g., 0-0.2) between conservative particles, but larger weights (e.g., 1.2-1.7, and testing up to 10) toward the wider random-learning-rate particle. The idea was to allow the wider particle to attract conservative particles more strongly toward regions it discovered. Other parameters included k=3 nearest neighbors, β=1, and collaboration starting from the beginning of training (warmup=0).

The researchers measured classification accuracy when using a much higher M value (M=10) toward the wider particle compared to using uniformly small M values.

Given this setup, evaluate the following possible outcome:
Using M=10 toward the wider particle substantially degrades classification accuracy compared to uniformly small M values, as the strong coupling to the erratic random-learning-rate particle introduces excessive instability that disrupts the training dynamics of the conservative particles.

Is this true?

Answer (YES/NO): NO